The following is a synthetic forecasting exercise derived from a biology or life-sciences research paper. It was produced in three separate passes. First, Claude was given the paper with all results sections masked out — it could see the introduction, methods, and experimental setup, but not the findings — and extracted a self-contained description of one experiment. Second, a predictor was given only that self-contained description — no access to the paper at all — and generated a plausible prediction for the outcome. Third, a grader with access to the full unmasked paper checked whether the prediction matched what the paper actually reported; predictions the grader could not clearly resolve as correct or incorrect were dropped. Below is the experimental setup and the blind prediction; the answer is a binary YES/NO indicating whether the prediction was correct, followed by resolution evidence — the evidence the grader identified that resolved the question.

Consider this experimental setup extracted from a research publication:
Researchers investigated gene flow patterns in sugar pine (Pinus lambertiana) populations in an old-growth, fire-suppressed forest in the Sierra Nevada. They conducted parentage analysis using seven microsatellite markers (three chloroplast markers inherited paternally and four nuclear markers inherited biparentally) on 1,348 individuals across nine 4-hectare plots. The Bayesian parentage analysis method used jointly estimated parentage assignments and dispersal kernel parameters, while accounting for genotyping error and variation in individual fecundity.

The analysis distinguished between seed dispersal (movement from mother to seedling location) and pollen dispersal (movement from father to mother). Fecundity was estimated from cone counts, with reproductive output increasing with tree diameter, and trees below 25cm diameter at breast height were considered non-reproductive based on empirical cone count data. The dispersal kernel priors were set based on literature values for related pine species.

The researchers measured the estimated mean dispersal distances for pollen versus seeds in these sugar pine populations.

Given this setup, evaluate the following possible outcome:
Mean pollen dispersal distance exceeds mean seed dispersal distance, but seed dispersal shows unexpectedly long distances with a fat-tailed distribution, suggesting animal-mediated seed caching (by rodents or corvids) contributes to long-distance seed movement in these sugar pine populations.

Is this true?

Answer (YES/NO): NO